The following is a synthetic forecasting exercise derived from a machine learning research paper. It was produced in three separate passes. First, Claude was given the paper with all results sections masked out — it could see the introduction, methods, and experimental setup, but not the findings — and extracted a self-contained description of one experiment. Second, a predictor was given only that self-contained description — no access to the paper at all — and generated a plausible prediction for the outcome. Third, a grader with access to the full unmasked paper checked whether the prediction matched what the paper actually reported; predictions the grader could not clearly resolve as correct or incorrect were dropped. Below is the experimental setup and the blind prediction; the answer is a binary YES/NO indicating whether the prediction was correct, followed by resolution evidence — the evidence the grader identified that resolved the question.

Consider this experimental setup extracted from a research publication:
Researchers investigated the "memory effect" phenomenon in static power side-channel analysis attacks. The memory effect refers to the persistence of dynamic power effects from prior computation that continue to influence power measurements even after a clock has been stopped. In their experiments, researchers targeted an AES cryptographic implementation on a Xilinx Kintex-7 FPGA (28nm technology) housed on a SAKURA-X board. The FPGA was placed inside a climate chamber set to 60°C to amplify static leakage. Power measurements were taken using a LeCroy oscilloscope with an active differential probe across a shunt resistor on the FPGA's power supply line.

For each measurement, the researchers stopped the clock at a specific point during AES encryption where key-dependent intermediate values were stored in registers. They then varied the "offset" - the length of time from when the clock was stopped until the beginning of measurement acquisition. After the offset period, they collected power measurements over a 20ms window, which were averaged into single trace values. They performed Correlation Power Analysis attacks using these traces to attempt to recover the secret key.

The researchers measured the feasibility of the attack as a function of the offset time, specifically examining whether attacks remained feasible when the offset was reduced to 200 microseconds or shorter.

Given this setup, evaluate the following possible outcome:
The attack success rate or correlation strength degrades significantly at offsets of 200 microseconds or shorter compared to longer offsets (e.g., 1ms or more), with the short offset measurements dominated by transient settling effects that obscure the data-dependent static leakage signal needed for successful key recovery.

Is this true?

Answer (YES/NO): YES